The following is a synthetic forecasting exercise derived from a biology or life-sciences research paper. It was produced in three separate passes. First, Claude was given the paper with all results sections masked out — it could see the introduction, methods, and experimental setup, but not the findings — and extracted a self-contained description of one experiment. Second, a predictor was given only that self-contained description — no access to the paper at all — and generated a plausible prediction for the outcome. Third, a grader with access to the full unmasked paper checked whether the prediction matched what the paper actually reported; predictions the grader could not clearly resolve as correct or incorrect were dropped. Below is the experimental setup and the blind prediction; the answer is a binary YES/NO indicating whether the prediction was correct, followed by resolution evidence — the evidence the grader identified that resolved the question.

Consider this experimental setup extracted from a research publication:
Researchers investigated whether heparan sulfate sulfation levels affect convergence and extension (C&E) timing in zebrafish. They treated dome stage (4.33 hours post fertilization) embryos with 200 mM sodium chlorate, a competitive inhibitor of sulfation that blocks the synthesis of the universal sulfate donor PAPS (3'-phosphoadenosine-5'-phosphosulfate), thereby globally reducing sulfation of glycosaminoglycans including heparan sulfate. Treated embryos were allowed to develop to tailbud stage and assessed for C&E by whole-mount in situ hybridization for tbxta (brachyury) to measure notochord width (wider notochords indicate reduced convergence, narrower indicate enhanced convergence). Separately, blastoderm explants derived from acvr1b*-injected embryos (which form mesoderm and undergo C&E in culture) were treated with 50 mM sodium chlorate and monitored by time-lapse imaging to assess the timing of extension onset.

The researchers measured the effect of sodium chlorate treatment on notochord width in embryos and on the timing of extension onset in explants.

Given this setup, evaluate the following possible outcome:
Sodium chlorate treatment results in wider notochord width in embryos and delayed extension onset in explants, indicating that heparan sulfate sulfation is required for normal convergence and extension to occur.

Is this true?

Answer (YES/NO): YES